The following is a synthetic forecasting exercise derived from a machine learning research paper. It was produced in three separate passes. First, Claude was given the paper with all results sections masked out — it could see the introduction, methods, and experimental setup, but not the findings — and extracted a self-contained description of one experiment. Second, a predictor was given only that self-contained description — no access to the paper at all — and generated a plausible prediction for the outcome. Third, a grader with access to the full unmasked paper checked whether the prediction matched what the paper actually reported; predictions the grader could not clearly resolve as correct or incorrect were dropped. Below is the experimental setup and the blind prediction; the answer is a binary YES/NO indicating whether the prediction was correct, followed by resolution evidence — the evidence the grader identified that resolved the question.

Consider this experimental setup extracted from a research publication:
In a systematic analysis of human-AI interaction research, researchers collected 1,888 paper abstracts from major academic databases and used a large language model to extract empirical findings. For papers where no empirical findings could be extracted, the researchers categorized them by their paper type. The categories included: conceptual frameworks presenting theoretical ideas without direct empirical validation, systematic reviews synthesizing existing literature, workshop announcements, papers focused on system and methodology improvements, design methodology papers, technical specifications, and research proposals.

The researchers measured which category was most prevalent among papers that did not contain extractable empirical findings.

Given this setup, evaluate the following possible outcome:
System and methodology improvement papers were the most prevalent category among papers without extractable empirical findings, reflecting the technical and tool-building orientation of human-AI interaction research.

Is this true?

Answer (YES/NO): NO